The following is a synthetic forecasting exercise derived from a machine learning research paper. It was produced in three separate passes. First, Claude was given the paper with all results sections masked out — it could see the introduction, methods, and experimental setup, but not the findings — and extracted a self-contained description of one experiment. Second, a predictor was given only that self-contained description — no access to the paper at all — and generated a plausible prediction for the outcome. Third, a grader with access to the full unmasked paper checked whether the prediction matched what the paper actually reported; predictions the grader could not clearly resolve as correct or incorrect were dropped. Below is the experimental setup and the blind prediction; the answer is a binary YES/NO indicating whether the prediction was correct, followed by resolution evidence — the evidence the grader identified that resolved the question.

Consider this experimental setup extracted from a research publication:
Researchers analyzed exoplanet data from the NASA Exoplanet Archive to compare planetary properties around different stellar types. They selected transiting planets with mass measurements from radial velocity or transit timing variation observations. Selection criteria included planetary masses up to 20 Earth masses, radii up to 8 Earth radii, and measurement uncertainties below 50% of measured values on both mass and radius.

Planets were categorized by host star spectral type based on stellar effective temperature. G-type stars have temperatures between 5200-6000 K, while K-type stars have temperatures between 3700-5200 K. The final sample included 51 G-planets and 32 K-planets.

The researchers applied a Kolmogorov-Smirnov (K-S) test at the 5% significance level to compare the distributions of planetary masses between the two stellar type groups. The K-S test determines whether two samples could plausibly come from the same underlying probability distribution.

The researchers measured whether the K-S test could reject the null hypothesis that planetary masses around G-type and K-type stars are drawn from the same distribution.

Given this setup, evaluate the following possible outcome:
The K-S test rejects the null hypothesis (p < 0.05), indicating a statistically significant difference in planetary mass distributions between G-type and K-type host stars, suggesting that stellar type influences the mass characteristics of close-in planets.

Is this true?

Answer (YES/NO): YES